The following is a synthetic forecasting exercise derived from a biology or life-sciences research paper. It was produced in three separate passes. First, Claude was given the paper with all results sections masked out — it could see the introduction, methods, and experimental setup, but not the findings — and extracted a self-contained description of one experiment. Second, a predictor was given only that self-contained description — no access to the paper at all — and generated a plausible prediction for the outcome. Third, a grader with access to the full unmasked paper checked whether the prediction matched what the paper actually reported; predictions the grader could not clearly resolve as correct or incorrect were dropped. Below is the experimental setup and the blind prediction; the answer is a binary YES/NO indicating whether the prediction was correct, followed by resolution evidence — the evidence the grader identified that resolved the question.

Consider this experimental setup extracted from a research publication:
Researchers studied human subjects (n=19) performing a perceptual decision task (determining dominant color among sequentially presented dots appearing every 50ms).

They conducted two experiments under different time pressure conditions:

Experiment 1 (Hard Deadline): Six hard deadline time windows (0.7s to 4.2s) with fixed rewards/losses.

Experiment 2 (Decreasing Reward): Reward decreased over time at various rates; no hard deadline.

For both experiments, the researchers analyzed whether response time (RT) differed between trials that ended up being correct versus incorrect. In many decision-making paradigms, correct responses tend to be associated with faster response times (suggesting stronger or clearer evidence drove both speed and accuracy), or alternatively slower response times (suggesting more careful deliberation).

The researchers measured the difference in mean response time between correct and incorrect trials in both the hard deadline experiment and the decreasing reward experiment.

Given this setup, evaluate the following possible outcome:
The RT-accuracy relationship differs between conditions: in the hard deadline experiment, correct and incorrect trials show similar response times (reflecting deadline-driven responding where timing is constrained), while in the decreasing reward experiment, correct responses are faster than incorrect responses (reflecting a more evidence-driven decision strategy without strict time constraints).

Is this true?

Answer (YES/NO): NO